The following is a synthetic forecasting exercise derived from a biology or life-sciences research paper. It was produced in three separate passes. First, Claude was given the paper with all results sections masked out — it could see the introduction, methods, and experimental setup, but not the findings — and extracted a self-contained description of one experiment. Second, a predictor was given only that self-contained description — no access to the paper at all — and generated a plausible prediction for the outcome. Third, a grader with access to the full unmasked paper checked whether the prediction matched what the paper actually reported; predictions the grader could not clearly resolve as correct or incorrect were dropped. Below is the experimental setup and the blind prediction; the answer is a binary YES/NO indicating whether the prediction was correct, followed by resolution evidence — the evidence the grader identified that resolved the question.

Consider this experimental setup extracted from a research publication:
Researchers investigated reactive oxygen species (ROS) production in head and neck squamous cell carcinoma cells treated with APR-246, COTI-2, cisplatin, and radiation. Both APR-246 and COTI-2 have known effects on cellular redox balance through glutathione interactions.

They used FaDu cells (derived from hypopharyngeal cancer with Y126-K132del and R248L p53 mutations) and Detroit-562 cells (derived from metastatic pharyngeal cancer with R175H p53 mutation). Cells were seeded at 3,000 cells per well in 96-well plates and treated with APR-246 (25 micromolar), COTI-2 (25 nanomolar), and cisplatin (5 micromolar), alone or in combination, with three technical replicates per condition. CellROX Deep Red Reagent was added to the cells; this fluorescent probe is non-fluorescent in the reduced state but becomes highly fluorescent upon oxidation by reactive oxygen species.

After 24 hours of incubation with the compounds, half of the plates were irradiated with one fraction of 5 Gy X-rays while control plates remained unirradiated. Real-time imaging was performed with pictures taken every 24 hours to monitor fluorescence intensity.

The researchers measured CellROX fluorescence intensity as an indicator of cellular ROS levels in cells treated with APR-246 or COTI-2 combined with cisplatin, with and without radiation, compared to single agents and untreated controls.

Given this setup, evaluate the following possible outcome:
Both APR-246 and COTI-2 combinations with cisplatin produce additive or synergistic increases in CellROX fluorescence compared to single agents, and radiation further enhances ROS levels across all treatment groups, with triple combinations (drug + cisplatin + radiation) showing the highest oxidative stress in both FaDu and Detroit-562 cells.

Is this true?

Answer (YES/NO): NO